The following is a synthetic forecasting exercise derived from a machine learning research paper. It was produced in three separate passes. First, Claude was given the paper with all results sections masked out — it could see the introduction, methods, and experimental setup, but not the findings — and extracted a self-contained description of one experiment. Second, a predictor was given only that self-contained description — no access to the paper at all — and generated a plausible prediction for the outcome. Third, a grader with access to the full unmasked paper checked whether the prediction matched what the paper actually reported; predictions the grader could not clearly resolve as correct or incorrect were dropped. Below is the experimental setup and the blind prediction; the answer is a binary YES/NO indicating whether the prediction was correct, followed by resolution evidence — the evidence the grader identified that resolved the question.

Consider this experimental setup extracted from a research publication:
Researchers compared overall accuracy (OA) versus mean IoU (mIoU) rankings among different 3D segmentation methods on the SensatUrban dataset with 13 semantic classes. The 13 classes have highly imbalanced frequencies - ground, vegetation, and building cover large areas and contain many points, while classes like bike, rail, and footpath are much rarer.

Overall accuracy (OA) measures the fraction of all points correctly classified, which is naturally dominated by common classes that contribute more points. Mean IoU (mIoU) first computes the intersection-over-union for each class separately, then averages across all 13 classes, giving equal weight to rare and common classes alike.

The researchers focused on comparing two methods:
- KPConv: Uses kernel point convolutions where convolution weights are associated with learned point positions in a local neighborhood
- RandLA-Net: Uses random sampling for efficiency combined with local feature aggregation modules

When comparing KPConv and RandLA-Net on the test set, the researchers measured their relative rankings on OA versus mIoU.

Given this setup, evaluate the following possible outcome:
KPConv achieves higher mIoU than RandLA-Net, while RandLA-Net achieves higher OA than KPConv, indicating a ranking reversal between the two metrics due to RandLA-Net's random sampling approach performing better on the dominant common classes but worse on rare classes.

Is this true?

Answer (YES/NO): NO